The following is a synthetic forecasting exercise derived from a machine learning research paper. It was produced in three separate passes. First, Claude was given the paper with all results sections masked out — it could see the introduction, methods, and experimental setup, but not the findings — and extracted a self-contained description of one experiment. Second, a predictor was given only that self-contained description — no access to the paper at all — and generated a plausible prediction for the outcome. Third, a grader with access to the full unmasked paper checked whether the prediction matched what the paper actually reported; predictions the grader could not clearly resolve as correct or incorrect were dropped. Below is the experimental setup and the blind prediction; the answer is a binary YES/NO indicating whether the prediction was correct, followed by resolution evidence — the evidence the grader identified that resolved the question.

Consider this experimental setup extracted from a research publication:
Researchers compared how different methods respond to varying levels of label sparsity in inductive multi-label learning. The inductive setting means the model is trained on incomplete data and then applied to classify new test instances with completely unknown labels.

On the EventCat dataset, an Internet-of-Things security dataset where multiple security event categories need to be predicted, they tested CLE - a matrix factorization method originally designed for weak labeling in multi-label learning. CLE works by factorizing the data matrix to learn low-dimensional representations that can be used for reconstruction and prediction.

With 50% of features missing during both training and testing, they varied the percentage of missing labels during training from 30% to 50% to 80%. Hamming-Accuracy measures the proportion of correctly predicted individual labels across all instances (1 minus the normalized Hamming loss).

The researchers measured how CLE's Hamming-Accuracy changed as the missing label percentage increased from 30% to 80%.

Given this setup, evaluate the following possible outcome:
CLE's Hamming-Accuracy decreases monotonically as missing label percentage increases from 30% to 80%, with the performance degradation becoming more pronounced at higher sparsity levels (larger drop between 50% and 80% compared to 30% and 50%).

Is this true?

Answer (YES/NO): NO